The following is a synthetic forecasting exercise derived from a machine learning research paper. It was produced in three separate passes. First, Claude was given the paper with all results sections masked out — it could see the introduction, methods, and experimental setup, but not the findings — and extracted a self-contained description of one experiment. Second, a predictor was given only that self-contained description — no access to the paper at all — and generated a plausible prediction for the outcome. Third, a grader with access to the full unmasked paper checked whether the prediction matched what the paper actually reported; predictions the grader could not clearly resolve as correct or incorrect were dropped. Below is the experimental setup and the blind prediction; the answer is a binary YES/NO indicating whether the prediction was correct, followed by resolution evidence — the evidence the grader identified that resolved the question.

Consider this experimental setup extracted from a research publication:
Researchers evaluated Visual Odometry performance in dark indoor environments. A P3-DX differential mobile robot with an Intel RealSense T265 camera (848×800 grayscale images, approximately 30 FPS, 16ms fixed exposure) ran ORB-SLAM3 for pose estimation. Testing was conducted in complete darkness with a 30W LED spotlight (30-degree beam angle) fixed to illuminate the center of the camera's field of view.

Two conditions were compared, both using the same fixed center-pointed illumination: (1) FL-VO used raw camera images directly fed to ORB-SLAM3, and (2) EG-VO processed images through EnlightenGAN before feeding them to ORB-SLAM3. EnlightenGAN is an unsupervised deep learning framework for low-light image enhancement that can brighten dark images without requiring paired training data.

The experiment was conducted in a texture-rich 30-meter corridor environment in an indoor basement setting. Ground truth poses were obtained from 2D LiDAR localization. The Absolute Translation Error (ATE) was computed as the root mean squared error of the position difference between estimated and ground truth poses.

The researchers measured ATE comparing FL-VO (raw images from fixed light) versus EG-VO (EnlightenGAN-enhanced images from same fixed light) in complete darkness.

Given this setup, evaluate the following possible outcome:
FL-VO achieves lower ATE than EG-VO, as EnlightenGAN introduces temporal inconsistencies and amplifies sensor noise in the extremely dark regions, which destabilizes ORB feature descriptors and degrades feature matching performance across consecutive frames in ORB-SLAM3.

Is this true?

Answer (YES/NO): NO